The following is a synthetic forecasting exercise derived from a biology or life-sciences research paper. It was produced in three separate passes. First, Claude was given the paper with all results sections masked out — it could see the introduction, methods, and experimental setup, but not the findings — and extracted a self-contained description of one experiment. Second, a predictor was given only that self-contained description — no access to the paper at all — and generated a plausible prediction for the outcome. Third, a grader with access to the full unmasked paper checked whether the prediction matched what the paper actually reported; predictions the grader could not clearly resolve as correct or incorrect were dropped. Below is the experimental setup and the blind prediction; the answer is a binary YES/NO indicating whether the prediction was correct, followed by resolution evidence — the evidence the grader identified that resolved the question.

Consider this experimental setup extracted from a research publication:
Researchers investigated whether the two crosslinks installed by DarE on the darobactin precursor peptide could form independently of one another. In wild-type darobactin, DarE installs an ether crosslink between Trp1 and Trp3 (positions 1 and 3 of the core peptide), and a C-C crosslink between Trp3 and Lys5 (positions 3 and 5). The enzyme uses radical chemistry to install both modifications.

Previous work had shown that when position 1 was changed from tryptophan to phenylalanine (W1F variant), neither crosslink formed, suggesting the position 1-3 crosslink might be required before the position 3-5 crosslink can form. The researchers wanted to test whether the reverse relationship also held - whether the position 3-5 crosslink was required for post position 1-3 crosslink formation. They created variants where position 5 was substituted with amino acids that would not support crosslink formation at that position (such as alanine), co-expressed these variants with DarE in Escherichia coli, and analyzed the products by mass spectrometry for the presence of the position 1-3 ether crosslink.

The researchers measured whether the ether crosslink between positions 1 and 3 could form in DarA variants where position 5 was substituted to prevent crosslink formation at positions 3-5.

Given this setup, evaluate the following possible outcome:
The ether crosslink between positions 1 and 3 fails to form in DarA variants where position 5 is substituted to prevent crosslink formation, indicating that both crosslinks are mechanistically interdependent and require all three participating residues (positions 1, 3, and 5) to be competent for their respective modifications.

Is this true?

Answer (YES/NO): NO